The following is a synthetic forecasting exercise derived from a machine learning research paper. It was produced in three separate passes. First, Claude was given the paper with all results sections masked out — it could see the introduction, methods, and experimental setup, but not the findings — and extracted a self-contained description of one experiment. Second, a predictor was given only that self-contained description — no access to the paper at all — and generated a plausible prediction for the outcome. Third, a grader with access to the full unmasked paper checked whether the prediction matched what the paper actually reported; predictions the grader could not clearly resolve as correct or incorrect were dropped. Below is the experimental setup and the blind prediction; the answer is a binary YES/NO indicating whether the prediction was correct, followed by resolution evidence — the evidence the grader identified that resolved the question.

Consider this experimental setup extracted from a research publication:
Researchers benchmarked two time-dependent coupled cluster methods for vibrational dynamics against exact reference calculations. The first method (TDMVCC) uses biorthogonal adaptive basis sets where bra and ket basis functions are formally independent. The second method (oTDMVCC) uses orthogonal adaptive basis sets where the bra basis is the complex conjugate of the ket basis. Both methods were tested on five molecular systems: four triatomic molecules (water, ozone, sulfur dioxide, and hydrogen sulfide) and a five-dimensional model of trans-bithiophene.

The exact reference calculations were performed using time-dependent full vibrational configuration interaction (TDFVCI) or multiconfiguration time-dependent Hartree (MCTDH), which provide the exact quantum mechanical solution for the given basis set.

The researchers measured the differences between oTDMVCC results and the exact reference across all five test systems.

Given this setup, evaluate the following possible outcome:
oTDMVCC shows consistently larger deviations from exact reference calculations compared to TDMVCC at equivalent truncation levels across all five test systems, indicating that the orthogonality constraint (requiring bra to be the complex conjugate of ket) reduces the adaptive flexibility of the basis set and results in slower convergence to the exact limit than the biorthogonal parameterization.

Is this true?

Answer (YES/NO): NO